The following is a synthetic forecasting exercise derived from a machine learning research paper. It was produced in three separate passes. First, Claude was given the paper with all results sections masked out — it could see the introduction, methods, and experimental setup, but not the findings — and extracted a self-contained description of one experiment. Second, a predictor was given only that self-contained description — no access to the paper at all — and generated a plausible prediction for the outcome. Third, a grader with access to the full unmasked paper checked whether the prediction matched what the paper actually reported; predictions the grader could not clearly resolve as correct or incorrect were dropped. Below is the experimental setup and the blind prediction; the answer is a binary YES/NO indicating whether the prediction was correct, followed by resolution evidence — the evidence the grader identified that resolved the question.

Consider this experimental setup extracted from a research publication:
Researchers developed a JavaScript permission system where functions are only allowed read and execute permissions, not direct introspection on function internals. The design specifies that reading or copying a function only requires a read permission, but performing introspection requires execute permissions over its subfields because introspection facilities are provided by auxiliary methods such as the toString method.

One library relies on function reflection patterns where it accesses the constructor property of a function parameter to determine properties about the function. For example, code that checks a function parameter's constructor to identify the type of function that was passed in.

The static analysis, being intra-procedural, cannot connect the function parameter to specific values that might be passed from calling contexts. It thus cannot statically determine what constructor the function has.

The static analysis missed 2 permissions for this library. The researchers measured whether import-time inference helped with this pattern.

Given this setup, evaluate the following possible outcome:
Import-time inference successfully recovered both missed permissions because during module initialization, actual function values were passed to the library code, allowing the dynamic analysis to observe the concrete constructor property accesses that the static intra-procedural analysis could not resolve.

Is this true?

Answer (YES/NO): NO